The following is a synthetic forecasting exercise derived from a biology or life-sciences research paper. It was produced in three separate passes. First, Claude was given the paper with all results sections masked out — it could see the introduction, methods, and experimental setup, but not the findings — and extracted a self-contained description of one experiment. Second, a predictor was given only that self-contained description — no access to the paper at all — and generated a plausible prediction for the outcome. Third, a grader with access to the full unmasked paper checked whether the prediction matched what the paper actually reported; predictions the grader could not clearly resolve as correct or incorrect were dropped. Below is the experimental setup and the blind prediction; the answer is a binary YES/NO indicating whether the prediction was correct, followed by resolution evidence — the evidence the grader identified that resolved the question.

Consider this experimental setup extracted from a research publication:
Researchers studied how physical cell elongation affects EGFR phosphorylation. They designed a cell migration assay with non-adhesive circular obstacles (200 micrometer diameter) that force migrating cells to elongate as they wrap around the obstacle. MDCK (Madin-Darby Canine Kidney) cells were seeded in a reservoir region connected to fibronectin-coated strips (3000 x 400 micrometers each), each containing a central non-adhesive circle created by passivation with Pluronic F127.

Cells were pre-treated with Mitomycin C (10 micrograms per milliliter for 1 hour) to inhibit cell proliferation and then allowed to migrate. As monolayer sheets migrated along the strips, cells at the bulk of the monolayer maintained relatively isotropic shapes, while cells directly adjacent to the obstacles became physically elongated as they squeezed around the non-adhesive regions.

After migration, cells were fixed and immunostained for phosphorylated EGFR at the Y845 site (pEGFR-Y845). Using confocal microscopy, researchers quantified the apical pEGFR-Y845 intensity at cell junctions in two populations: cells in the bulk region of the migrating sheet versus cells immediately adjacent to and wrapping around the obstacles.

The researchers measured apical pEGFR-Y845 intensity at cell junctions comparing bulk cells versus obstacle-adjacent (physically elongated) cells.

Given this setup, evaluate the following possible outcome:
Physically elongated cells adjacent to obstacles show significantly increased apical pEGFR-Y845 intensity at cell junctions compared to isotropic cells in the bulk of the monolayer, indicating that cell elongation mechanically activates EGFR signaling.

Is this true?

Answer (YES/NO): YES